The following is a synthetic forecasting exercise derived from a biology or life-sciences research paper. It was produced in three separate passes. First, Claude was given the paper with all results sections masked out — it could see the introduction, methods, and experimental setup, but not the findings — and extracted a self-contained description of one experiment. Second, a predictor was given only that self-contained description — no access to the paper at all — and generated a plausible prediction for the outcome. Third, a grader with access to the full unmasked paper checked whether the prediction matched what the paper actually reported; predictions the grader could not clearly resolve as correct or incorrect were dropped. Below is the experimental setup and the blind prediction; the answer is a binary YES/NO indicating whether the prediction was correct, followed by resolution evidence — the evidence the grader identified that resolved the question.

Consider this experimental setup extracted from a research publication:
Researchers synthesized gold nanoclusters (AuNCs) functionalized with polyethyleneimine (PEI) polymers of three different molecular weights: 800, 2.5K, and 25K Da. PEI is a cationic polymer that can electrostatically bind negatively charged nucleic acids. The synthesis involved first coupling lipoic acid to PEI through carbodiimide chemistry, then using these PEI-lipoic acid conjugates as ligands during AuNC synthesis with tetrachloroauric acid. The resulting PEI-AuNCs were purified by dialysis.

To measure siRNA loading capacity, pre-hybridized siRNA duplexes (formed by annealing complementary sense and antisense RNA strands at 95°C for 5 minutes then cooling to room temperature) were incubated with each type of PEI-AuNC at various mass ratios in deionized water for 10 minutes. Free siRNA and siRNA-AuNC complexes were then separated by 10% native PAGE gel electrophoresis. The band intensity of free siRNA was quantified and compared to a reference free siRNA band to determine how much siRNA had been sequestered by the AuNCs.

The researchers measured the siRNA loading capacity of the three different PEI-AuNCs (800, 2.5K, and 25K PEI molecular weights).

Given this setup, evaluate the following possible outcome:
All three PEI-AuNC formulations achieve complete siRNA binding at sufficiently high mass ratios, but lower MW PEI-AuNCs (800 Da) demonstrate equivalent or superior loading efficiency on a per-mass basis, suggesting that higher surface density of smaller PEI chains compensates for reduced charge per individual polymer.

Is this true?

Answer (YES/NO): NO